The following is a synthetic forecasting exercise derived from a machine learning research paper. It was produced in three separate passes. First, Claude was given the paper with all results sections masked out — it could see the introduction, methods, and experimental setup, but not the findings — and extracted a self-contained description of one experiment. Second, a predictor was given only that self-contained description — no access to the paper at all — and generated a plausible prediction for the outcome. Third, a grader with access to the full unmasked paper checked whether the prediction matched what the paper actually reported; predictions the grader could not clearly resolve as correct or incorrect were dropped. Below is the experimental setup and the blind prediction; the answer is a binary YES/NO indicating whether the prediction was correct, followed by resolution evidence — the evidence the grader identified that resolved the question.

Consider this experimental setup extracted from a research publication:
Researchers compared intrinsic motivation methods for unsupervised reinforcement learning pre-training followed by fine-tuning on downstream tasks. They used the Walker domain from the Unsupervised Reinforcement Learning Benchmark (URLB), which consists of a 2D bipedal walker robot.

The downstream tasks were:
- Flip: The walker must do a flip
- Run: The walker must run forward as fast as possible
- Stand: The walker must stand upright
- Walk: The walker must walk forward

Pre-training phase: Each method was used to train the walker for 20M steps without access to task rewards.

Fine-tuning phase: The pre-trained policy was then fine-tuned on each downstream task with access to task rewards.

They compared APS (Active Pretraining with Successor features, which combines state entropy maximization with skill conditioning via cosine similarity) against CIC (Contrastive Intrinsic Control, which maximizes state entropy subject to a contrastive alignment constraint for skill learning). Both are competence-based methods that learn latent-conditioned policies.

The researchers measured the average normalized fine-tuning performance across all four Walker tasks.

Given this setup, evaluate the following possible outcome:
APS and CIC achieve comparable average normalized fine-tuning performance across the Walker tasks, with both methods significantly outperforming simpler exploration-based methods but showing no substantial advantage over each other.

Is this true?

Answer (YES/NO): NO